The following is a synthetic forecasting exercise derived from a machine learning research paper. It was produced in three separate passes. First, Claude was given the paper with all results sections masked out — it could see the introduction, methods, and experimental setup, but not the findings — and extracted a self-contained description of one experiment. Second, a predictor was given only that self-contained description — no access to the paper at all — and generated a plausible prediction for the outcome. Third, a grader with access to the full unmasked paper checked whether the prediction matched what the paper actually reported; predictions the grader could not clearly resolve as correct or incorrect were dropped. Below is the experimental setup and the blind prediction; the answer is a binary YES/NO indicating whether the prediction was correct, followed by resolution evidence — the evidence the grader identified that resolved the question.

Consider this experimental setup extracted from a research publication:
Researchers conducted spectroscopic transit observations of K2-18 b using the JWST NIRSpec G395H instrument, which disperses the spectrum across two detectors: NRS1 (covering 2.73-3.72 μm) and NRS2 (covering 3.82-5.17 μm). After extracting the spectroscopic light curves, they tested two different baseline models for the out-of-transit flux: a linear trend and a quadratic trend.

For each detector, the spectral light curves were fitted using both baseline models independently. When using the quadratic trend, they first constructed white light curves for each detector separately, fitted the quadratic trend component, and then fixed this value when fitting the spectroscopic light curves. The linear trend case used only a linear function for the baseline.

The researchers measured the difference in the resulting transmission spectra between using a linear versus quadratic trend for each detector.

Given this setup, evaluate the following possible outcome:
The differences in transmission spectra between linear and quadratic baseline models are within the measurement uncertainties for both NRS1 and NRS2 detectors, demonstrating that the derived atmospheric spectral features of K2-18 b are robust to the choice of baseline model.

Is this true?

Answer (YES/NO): NO